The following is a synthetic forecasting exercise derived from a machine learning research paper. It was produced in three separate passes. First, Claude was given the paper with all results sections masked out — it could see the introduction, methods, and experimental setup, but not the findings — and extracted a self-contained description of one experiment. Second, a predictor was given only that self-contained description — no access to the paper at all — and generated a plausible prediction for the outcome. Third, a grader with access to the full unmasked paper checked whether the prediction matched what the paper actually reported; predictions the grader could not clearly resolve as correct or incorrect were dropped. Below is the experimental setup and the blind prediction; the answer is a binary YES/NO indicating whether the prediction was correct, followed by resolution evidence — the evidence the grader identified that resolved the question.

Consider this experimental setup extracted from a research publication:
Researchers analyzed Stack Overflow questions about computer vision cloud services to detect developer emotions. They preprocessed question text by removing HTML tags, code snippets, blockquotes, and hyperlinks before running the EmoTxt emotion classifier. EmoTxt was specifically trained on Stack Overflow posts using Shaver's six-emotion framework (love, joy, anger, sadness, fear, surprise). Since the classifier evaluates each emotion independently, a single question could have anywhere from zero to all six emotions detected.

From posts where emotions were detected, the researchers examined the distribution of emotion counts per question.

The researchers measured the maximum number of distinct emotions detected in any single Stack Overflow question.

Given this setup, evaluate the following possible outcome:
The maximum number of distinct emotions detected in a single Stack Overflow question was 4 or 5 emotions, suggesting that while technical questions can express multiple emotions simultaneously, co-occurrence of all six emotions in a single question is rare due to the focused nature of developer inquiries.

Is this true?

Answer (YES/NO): NO